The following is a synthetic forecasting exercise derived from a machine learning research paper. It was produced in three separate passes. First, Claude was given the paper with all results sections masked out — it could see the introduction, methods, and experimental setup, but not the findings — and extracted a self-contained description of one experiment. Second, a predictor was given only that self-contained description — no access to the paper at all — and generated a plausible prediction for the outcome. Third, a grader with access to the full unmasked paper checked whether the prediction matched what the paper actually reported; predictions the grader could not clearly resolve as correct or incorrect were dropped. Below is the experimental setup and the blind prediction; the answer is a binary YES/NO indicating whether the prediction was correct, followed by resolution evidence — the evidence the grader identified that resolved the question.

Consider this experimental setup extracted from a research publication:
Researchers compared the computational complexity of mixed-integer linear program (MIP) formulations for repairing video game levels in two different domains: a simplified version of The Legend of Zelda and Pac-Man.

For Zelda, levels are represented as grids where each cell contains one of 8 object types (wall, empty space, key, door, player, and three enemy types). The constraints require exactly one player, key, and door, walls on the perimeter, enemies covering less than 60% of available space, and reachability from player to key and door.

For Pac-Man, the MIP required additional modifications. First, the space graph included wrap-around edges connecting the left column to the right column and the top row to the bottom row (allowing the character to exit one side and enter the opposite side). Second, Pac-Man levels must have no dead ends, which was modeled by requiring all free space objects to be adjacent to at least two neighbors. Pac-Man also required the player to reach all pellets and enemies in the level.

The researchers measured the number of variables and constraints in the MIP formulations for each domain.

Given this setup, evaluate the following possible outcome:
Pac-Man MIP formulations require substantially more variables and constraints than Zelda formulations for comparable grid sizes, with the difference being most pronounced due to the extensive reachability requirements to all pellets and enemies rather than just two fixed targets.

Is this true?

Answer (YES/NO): NO